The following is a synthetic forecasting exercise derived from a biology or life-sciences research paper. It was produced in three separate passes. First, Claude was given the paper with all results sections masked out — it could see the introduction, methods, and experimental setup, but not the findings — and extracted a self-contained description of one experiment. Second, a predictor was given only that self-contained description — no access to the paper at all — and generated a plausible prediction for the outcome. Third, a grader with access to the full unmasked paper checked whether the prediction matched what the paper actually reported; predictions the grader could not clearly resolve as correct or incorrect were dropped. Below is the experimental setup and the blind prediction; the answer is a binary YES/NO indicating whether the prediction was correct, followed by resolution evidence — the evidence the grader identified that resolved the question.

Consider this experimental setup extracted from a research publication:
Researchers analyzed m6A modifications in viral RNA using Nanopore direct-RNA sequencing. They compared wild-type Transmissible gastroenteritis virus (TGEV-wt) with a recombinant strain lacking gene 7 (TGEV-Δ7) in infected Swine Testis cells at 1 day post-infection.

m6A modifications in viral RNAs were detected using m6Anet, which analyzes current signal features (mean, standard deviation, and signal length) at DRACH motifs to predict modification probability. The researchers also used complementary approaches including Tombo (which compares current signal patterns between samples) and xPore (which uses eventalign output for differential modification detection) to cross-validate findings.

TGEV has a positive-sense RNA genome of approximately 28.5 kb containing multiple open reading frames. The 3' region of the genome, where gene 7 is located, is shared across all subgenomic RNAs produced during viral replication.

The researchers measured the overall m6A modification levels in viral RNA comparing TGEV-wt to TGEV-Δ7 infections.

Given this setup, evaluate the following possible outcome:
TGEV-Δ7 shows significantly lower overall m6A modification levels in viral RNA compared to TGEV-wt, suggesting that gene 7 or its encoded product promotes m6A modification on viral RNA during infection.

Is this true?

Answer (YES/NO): NO